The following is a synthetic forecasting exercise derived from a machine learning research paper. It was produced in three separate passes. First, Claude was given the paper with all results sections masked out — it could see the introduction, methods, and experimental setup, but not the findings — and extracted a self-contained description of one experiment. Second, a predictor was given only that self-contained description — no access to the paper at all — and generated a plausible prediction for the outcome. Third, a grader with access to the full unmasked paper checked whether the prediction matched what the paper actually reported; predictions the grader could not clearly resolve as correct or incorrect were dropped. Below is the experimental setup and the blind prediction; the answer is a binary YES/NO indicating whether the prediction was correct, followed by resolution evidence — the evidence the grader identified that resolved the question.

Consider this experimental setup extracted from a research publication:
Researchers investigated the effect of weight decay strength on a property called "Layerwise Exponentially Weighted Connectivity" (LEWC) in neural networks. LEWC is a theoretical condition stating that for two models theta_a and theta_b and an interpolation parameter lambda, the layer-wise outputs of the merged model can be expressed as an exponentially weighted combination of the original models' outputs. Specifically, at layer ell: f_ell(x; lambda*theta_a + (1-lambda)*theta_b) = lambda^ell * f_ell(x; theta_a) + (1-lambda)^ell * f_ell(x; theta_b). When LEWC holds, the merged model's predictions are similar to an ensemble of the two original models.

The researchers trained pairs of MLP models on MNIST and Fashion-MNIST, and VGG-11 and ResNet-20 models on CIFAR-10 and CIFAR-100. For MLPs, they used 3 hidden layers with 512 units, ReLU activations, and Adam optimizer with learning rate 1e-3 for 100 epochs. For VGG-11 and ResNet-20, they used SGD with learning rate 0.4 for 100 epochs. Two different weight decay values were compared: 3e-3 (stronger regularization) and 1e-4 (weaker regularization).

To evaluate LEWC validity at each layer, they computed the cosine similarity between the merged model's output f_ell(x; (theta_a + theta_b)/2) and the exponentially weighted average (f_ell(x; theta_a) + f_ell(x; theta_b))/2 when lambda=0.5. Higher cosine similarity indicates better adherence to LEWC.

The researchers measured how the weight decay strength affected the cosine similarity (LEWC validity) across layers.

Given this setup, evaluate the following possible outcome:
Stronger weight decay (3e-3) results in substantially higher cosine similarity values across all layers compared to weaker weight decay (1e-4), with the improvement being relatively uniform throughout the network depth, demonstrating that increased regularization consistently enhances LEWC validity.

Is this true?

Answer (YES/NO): NO